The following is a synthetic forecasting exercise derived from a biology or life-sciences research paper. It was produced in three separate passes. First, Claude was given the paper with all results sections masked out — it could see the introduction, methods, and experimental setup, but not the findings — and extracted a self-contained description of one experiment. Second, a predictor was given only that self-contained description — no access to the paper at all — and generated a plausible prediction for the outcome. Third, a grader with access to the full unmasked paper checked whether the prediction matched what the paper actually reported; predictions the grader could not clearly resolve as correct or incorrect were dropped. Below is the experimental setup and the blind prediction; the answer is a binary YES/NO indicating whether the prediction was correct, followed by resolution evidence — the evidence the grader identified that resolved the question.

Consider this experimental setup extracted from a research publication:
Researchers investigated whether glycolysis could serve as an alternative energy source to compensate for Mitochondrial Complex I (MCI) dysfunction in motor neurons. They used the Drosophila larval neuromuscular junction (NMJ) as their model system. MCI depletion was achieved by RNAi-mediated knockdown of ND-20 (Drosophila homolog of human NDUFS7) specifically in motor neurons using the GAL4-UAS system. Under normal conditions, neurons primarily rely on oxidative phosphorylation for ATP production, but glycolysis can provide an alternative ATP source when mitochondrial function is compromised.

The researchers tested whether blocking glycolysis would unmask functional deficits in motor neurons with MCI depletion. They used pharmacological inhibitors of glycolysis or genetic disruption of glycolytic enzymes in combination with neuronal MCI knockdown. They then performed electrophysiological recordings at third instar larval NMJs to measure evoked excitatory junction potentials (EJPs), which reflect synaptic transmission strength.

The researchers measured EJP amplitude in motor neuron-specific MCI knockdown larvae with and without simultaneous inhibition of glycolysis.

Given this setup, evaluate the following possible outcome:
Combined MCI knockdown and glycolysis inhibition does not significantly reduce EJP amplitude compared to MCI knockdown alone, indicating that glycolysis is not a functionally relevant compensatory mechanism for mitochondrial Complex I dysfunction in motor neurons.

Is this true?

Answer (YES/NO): NO